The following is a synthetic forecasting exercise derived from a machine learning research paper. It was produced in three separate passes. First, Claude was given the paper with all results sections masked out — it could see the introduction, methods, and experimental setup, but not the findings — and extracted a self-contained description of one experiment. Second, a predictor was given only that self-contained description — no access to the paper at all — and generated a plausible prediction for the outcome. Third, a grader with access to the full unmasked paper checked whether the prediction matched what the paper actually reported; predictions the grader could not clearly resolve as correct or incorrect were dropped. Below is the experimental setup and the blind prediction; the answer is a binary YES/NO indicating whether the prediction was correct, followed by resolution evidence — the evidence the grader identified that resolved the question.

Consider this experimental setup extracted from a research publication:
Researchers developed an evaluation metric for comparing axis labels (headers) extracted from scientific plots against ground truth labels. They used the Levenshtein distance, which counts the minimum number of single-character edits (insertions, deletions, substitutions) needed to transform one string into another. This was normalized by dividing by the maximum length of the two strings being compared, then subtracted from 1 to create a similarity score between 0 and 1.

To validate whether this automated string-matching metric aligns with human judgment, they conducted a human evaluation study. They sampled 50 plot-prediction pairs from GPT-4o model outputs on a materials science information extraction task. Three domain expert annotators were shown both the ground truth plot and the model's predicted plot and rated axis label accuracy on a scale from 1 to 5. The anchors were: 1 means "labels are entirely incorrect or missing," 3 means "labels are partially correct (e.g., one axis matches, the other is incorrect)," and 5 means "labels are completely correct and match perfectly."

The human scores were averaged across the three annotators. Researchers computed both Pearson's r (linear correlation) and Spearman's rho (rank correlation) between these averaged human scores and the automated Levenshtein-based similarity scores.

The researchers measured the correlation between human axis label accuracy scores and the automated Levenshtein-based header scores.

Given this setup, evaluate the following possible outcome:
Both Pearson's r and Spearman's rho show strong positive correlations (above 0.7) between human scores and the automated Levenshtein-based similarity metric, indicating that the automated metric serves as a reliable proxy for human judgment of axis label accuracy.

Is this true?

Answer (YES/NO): YES